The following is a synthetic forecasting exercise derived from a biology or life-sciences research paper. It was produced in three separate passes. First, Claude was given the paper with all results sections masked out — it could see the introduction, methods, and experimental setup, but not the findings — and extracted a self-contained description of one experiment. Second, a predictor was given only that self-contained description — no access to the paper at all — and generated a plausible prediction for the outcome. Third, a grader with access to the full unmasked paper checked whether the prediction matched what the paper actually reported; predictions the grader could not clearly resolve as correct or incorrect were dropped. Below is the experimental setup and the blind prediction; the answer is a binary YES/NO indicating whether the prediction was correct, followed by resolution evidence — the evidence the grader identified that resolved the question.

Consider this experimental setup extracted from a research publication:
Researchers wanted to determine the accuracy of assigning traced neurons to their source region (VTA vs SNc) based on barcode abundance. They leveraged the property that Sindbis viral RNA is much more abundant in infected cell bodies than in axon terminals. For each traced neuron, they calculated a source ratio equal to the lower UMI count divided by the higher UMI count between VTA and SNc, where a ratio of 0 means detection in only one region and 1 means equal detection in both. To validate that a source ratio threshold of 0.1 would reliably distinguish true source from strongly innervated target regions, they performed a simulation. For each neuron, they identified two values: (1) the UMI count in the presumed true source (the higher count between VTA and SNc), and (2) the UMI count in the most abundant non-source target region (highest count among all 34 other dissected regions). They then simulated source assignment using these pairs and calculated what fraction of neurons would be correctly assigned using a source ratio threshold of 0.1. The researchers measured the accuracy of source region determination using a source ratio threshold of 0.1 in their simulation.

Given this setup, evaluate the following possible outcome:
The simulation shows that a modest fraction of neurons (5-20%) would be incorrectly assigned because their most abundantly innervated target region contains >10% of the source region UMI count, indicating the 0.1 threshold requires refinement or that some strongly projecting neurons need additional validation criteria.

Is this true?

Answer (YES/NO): NO